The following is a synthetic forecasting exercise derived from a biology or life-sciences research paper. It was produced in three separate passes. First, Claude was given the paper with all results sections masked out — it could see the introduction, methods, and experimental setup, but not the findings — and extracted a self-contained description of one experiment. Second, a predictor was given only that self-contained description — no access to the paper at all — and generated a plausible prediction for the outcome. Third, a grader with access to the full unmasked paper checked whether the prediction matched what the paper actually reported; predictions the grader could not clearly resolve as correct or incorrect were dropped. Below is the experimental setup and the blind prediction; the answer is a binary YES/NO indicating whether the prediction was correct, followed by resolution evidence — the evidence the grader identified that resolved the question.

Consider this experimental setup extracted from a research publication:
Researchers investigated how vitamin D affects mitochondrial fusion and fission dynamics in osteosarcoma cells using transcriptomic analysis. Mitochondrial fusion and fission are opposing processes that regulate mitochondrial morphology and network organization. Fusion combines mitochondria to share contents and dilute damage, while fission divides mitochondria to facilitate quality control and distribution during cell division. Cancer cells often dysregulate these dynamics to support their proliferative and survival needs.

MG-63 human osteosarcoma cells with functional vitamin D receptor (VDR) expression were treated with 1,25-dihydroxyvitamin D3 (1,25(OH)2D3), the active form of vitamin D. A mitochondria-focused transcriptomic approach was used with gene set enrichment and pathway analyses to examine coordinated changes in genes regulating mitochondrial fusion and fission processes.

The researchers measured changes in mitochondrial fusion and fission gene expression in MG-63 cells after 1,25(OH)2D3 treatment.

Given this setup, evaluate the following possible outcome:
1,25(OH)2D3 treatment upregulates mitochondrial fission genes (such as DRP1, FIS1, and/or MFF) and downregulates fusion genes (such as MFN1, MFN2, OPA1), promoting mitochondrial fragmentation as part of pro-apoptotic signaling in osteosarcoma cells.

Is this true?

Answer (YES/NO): NO